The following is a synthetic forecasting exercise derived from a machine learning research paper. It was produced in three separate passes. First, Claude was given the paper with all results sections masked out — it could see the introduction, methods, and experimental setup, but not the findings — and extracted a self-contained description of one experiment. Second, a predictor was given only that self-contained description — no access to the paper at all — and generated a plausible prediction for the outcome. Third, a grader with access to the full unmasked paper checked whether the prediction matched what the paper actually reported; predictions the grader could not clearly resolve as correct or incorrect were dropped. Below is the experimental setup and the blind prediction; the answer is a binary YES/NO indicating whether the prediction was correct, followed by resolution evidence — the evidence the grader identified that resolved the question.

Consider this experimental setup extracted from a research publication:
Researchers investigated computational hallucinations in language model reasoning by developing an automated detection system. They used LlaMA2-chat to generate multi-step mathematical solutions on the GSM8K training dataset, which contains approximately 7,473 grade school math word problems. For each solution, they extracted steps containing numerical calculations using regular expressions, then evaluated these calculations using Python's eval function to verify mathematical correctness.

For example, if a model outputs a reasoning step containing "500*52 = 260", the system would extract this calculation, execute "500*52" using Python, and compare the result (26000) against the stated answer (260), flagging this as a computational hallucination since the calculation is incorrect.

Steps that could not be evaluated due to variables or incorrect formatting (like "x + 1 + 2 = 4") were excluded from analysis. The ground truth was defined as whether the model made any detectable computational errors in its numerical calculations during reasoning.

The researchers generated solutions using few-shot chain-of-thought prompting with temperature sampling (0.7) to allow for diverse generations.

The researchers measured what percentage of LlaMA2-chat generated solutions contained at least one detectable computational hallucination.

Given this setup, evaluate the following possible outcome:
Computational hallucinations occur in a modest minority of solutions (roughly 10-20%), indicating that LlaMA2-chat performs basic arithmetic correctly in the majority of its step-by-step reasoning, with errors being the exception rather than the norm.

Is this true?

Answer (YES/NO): YES